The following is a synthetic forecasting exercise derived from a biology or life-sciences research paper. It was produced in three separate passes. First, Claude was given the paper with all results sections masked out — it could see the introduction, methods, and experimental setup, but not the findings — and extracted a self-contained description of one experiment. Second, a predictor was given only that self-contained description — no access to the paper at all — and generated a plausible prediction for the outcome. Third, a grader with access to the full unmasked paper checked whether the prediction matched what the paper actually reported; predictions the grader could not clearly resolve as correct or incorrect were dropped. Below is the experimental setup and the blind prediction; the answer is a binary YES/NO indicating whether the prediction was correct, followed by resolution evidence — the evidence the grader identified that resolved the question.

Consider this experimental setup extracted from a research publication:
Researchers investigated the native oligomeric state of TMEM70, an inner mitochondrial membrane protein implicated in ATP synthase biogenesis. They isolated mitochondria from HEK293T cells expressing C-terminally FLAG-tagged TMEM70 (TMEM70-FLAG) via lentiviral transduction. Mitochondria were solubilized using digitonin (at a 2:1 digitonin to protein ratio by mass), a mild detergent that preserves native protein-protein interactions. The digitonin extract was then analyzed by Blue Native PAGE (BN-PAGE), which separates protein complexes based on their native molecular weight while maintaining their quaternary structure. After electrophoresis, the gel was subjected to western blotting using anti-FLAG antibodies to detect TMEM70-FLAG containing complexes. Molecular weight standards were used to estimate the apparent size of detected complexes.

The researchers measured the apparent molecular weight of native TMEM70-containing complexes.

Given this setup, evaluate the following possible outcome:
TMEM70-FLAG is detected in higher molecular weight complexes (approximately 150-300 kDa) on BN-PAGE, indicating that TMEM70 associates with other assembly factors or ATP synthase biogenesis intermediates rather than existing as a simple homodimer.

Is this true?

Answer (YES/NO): NO